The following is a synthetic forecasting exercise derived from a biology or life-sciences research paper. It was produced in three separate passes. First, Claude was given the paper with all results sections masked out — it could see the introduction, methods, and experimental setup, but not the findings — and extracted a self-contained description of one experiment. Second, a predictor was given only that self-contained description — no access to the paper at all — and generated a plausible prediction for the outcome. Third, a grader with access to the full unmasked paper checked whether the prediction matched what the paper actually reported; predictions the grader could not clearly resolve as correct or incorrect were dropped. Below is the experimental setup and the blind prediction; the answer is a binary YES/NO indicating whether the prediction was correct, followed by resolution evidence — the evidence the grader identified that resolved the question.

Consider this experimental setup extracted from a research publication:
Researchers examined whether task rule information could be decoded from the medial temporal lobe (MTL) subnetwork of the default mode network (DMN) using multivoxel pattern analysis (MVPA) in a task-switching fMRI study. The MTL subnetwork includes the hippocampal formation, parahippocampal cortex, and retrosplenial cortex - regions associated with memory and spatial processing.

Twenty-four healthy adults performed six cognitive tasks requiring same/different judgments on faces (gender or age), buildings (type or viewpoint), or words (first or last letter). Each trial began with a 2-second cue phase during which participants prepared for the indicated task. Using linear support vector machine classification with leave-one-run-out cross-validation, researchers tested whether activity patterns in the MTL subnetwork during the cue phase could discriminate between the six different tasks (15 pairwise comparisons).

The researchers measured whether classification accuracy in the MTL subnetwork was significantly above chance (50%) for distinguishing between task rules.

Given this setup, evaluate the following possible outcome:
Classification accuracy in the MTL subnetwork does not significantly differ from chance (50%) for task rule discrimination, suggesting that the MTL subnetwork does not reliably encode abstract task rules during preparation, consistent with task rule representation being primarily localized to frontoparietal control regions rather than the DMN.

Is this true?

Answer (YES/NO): NO